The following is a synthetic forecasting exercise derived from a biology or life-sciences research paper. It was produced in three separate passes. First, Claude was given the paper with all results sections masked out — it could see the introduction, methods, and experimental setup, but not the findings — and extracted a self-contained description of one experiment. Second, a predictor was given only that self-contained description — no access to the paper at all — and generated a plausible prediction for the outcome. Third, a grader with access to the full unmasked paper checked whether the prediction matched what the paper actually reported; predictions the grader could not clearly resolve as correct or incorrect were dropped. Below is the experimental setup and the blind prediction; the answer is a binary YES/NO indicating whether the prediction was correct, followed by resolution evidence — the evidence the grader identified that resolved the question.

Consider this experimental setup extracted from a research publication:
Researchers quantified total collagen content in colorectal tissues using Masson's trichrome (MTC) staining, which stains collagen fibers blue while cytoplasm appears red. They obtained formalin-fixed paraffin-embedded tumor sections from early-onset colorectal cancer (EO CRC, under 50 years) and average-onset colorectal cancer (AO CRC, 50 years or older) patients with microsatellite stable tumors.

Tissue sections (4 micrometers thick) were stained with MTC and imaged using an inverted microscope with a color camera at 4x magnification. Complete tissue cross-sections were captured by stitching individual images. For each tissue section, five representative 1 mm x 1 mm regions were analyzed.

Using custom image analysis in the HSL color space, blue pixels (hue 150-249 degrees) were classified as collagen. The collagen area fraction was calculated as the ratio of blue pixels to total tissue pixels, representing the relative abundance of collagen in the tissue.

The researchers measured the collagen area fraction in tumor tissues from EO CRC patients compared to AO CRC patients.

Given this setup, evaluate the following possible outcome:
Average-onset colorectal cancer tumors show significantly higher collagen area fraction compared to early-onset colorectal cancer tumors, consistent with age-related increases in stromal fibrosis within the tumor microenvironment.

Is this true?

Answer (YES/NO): NO